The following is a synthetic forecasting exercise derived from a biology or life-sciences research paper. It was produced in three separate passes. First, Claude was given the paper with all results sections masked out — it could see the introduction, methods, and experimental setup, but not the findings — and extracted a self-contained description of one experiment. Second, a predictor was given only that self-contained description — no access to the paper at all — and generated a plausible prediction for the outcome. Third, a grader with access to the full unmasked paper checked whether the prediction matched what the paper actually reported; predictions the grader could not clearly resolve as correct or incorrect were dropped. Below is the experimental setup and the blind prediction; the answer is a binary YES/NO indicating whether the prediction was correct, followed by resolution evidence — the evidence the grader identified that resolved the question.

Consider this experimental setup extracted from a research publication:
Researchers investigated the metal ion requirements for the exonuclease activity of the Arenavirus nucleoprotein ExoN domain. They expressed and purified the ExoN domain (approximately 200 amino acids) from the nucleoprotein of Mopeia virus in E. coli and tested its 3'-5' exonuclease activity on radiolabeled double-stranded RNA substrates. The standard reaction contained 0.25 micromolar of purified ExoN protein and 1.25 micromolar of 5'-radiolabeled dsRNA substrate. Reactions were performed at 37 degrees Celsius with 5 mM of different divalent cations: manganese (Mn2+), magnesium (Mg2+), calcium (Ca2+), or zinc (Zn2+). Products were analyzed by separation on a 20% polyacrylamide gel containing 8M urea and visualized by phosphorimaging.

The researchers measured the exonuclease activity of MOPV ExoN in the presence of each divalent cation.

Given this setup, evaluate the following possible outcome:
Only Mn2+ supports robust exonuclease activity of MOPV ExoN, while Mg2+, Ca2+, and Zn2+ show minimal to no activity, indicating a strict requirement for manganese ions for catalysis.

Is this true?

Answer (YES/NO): NO